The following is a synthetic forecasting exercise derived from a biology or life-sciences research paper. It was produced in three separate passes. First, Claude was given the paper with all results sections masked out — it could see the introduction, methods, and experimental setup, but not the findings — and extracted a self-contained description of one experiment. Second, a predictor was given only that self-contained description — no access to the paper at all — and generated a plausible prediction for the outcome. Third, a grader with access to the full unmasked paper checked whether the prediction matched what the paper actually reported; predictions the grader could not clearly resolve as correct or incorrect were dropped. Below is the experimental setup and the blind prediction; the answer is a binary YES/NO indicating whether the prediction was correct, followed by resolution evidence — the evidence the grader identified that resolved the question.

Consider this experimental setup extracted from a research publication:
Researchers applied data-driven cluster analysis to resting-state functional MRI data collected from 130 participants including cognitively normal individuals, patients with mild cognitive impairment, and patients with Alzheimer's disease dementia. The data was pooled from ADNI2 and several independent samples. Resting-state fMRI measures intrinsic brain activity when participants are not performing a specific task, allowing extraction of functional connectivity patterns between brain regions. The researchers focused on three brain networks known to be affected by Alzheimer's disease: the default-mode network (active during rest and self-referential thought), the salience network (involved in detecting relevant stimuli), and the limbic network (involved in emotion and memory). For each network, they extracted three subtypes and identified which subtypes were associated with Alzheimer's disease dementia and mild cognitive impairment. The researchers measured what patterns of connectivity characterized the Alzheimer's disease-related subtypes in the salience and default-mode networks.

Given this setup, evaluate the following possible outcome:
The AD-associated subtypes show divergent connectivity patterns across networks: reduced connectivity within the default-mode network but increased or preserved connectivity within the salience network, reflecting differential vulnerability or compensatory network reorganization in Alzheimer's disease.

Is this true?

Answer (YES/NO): NO